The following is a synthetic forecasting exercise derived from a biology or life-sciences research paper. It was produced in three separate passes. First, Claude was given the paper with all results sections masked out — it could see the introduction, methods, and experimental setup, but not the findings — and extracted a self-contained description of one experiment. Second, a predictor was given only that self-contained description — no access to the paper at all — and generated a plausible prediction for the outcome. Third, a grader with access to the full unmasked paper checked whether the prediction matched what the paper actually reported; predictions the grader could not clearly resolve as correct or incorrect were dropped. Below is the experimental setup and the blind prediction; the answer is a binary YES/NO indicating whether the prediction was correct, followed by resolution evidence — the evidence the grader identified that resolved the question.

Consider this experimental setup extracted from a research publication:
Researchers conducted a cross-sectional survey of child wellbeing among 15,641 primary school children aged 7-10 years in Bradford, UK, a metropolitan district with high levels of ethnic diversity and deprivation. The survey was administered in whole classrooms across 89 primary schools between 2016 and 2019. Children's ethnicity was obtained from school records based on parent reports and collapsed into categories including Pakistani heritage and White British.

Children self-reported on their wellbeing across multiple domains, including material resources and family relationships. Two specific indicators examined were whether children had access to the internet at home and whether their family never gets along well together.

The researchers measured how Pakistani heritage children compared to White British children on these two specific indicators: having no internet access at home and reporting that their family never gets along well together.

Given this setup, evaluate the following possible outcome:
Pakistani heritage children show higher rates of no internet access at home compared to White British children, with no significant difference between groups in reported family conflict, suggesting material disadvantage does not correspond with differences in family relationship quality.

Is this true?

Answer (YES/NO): NO